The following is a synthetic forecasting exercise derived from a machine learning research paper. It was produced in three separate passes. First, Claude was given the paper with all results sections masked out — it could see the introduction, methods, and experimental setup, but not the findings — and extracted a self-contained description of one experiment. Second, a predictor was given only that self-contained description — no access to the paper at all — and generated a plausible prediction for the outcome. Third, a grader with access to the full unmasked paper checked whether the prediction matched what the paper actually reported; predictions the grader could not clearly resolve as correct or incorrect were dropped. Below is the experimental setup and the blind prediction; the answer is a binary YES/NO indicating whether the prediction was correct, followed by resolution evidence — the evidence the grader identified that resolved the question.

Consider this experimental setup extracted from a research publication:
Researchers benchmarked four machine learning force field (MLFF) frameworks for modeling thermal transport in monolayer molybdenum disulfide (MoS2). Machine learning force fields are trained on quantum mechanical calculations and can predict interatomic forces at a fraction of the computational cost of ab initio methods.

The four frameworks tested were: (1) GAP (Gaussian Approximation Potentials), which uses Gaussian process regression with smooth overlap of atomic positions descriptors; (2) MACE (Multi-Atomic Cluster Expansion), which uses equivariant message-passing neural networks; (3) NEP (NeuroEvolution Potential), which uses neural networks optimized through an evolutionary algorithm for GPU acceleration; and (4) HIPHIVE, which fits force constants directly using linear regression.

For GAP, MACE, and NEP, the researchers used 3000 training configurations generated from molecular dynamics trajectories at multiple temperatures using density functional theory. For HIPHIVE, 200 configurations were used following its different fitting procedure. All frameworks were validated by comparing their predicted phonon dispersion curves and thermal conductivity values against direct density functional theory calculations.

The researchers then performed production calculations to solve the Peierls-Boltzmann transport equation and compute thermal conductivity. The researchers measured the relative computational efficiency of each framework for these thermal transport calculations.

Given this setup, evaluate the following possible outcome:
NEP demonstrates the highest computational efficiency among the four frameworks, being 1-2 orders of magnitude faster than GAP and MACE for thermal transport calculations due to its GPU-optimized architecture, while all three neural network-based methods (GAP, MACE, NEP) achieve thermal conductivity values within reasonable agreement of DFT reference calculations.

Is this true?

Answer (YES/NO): NO